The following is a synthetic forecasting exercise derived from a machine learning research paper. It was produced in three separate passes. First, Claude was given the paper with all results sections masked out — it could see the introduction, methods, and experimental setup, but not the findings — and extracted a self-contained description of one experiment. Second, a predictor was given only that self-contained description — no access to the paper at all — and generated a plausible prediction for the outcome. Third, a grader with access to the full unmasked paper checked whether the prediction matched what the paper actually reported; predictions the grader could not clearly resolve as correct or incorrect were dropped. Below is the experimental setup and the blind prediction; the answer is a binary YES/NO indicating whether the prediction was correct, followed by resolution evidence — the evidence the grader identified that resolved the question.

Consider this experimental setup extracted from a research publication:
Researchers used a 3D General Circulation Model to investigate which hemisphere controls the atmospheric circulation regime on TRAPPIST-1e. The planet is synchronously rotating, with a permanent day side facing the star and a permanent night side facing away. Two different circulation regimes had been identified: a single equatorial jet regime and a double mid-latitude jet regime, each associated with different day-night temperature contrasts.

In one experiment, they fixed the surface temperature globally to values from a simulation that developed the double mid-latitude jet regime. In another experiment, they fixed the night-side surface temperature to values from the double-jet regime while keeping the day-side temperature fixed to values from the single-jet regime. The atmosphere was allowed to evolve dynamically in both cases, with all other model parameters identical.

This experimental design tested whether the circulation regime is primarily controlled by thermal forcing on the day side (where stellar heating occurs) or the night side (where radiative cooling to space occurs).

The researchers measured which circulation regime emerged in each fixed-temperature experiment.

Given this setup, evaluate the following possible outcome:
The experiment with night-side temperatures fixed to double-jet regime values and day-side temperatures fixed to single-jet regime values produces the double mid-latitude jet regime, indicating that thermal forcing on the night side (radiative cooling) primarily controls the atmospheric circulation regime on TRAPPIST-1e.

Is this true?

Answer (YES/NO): NO